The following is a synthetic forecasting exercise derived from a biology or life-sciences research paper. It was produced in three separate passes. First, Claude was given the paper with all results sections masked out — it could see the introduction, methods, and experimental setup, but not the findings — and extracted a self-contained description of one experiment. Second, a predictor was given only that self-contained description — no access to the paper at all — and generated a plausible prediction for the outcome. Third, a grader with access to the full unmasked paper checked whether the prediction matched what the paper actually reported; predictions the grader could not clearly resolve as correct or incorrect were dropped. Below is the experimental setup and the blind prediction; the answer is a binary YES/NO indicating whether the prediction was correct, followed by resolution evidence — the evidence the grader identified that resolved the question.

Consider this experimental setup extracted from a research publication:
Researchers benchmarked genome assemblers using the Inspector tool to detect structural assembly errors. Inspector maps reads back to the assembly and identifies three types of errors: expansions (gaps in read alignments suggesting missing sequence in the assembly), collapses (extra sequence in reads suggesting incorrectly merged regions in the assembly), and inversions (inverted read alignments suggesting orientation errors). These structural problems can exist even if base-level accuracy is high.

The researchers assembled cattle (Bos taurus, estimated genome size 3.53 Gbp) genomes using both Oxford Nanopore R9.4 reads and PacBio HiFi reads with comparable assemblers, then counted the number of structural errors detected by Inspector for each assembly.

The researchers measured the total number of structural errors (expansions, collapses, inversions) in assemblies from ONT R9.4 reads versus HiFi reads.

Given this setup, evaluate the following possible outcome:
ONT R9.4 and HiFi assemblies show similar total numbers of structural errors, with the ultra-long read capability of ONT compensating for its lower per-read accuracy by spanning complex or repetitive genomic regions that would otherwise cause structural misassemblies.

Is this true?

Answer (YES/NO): NO